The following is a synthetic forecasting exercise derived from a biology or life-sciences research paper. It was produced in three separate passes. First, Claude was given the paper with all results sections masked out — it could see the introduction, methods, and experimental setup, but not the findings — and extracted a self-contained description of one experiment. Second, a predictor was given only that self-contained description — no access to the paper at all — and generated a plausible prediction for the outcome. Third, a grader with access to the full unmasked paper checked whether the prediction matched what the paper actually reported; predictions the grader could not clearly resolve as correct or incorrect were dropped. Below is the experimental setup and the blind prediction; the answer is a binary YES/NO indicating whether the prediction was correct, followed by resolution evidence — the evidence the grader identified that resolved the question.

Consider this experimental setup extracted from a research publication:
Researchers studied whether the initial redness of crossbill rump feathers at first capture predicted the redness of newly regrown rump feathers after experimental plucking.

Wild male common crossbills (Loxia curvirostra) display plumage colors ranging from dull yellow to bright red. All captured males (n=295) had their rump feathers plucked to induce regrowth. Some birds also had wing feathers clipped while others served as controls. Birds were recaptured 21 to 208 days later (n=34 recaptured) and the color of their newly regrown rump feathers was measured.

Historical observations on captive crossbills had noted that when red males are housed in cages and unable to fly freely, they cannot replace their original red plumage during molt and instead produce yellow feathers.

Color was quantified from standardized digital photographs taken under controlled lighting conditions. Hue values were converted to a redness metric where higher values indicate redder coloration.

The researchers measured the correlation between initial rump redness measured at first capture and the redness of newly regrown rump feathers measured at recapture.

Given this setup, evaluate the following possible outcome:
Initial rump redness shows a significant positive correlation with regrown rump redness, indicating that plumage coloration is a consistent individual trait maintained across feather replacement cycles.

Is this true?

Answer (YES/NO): NO